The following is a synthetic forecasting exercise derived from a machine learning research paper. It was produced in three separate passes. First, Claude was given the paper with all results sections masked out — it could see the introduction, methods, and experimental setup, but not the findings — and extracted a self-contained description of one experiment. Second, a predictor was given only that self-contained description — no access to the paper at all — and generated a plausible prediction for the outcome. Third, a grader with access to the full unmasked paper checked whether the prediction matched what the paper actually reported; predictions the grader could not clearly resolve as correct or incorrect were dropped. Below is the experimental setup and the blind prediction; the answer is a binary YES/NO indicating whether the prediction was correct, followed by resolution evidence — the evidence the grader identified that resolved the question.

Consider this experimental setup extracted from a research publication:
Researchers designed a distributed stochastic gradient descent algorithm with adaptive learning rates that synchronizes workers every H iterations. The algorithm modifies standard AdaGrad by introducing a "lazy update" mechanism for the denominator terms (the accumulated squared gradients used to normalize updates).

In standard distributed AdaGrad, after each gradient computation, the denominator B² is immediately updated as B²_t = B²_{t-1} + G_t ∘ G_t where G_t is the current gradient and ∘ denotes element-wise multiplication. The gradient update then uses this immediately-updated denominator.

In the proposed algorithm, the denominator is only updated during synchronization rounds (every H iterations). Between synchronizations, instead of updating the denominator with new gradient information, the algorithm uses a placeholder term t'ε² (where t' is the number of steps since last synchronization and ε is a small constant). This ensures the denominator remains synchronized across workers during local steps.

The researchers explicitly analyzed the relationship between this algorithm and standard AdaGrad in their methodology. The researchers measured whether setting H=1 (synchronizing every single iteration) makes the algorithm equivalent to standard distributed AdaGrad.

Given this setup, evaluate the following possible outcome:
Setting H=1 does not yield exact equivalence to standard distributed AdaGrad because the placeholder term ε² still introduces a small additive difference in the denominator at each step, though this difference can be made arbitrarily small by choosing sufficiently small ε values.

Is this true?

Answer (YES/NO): NO